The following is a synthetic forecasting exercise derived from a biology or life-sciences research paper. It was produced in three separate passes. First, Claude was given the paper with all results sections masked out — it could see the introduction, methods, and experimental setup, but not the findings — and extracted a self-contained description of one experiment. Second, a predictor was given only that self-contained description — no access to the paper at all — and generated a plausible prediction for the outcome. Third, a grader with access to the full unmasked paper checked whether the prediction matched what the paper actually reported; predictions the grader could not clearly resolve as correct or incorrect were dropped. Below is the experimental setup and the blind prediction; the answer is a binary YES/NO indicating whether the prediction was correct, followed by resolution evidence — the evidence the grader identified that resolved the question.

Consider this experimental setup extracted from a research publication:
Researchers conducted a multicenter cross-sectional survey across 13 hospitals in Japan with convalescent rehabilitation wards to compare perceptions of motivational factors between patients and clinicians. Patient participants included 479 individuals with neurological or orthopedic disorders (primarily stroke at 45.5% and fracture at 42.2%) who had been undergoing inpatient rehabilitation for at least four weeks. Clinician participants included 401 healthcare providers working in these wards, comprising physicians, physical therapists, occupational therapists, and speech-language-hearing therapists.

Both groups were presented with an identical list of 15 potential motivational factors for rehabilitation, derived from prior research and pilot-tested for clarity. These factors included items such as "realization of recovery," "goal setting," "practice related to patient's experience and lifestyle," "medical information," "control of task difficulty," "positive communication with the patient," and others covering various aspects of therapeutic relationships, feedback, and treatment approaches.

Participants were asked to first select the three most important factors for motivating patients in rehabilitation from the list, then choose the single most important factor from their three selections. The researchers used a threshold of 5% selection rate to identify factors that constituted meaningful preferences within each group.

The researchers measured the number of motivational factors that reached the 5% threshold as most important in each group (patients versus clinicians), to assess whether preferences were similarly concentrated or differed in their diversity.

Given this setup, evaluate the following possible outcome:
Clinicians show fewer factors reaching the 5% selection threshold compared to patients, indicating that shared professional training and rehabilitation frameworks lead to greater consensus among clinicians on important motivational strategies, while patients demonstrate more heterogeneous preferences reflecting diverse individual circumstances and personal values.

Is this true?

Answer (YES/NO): YES